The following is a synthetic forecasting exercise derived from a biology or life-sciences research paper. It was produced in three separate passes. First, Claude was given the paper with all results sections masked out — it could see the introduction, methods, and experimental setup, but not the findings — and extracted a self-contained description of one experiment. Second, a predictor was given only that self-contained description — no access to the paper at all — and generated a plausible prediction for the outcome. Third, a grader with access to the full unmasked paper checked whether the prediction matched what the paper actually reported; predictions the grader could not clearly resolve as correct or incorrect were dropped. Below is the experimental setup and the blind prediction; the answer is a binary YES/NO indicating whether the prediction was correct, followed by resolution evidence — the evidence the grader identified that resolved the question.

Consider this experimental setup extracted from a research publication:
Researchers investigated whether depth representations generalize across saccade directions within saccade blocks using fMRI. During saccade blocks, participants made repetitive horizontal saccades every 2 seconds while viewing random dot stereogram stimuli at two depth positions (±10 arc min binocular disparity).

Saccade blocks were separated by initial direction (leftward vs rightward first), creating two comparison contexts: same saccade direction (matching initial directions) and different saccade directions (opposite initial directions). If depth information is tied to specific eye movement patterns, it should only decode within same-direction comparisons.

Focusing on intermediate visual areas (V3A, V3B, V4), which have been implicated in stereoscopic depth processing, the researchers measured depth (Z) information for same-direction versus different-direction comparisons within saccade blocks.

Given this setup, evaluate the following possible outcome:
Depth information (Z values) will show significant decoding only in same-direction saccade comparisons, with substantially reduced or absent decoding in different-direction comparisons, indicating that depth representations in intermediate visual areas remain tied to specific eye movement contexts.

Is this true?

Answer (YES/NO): NO